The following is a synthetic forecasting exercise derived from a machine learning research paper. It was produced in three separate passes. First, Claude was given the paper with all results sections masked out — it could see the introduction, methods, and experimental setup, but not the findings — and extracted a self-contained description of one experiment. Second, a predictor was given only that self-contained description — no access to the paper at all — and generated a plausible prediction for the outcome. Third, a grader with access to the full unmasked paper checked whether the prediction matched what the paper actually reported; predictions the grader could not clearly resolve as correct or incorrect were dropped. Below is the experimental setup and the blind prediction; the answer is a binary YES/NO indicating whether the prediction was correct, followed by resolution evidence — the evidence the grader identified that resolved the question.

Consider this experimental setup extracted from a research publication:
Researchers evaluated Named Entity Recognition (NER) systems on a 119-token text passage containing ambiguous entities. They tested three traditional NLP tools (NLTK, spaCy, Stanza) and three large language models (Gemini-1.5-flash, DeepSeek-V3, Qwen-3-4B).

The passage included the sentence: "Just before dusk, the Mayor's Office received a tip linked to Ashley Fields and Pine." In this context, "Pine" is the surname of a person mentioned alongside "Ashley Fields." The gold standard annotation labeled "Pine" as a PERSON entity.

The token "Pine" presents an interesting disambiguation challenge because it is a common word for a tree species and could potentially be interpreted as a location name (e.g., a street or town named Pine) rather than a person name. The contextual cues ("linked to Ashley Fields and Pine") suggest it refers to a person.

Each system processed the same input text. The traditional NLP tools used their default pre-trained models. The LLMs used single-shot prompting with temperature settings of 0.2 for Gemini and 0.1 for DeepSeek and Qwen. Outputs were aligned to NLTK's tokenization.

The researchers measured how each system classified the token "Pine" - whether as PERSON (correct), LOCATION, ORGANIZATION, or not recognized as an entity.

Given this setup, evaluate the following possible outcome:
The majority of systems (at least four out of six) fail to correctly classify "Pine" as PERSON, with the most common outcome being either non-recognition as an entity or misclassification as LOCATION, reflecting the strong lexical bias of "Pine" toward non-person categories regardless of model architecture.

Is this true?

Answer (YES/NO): YES